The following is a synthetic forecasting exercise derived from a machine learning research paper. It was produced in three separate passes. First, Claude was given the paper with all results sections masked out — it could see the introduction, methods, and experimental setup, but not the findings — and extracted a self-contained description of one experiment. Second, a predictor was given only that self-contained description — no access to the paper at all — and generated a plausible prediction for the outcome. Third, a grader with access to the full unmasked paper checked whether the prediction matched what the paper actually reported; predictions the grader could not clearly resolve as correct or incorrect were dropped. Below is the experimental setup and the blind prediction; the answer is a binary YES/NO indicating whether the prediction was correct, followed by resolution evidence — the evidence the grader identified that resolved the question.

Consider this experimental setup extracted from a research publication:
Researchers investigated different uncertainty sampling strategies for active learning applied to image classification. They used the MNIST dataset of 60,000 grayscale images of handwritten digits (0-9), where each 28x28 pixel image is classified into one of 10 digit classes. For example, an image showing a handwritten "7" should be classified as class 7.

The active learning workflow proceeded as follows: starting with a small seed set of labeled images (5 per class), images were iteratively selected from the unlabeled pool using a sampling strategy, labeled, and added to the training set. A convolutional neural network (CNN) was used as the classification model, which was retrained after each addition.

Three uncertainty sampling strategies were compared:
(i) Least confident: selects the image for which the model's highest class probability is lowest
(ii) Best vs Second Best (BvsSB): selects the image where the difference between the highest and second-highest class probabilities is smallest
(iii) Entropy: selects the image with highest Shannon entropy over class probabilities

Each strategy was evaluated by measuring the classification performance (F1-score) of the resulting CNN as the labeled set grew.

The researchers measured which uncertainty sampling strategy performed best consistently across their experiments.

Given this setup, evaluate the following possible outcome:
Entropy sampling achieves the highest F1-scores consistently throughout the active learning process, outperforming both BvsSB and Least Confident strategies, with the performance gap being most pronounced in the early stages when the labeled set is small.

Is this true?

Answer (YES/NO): NO